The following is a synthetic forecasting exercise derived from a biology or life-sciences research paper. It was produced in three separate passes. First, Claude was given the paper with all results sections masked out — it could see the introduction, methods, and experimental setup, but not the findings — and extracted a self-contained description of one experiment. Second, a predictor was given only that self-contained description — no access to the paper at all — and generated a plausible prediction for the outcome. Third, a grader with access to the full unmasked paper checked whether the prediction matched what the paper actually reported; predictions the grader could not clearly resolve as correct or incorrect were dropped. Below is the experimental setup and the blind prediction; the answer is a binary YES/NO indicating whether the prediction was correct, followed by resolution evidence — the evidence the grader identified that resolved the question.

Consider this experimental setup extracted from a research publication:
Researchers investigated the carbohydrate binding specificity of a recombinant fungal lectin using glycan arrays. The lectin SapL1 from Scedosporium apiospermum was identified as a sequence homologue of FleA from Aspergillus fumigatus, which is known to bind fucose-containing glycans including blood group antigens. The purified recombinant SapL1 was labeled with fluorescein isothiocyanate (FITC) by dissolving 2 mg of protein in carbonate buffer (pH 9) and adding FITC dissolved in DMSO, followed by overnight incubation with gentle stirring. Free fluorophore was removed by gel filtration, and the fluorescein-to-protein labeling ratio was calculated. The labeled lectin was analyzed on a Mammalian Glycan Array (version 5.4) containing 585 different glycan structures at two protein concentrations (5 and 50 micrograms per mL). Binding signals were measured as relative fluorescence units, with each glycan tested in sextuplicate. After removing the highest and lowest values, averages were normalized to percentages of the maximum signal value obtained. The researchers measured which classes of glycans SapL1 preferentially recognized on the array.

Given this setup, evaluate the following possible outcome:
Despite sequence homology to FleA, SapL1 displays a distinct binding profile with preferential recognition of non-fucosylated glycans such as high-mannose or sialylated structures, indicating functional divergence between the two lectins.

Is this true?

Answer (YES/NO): NO